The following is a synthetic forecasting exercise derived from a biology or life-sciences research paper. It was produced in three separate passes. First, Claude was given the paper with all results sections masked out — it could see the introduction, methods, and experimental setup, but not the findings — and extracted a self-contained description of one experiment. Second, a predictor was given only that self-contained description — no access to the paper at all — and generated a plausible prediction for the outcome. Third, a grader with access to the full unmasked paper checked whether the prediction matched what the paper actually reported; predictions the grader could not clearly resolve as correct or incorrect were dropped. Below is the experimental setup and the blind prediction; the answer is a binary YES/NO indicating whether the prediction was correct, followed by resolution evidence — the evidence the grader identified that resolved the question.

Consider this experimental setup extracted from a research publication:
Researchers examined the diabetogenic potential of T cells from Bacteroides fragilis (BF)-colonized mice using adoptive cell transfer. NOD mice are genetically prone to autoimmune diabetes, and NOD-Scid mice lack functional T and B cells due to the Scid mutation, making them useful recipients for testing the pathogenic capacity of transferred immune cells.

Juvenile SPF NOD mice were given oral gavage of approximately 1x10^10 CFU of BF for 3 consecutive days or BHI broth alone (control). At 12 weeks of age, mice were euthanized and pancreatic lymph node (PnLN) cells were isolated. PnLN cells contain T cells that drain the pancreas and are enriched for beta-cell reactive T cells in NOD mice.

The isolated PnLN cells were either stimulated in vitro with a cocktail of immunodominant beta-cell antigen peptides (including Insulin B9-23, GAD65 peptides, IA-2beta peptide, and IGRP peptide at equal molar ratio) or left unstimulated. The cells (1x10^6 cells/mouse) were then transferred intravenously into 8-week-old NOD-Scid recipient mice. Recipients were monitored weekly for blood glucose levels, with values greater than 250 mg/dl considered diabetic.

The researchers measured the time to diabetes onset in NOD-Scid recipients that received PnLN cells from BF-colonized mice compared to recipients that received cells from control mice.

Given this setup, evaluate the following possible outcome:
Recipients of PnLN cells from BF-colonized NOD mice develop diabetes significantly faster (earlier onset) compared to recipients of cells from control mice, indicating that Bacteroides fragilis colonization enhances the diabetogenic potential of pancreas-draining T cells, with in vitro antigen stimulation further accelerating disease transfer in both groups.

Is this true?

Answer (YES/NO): NO